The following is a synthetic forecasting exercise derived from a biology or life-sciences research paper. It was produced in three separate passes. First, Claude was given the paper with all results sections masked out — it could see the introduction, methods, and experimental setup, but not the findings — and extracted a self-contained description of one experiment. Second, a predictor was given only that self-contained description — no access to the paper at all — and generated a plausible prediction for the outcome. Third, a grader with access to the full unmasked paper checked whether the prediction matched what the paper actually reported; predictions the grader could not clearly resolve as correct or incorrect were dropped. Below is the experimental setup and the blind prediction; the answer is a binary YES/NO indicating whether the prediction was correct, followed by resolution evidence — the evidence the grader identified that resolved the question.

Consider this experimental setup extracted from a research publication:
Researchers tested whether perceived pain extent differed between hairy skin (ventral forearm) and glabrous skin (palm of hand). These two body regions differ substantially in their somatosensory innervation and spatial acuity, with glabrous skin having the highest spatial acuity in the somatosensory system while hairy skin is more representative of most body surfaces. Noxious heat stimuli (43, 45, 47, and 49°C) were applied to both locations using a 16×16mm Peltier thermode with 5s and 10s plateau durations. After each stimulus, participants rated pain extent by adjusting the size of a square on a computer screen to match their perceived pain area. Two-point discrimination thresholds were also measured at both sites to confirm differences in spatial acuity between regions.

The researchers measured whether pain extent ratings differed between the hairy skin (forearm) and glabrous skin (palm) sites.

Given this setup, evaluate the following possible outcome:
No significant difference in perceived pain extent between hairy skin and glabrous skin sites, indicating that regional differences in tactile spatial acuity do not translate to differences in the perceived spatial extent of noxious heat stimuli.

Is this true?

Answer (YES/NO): NO